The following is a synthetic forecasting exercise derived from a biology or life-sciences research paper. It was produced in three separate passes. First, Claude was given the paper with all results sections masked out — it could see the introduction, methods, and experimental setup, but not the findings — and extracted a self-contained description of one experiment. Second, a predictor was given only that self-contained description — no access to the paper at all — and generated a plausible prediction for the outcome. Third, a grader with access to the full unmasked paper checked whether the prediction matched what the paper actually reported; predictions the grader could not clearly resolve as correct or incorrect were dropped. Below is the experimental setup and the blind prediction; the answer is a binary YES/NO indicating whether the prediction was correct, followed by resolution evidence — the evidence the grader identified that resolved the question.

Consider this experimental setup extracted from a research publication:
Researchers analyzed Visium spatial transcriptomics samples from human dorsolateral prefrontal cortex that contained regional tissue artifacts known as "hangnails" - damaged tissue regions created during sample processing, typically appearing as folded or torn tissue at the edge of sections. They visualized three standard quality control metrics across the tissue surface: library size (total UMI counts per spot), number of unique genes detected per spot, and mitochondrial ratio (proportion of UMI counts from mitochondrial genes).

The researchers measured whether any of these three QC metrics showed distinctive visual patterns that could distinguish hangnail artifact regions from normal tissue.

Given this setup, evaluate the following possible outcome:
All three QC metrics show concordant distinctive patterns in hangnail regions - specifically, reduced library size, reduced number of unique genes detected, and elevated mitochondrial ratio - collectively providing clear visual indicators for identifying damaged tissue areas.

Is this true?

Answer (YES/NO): NO